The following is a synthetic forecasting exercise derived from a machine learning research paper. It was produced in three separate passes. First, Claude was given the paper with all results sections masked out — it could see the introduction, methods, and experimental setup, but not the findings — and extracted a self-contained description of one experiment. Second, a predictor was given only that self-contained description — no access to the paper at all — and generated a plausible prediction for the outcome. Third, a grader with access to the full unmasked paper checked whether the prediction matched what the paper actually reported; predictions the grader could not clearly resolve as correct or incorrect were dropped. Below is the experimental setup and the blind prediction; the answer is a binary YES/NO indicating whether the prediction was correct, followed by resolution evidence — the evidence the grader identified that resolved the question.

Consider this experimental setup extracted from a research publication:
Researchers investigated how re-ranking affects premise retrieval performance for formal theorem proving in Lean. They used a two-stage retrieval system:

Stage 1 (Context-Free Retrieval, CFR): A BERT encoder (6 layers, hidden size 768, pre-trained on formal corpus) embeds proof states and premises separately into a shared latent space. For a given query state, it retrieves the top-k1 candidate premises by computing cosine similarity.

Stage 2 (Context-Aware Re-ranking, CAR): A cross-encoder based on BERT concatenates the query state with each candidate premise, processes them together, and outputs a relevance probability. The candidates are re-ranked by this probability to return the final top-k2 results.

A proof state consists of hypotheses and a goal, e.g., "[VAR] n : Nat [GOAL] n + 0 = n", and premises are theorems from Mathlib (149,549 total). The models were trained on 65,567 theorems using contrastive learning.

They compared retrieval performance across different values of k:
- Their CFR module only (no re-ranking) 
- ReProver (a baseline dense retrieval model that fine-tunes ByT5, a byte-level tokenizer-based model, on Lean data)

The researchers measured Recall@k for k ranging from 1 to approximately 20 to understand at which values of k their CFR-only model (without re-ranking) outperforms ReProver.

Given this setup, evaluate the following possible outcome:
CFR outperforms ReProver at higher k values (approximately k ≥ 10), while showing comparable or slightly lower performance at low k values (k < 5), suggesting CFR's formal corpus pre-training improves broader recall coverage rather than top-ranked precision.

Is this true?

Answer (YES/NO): NO